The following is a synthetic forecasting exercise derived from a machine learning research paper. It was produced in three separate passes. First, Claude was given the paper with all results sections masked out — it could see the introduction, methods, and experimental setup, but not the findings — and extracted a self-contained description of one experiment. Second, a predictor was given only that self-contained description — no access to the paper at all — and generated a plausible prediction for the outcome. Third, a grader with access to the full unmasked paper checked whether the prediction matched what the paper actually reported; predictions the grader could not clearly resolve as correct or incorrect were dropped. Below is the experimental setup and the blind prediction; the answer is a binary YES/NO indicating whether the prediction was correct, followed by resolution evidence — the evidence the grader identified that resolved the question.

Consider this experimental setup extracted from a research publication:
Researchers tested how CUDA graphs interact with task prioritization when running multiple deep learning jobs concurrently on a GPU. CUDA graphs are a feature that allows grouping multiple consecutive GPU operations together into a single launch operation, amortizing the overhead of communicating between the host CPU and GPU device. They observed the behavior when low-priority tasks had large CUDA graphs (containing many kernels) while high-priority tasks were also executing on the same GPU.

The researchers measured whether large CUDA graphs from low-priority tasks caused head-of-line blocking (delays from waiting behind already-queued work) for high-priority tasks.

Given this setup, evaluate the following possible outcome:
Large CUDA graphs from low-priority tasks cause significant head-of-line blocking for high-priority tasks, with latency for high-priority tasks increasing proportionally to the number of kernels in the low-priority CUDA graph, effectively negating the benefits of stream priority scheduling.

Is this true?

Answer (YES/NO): NO